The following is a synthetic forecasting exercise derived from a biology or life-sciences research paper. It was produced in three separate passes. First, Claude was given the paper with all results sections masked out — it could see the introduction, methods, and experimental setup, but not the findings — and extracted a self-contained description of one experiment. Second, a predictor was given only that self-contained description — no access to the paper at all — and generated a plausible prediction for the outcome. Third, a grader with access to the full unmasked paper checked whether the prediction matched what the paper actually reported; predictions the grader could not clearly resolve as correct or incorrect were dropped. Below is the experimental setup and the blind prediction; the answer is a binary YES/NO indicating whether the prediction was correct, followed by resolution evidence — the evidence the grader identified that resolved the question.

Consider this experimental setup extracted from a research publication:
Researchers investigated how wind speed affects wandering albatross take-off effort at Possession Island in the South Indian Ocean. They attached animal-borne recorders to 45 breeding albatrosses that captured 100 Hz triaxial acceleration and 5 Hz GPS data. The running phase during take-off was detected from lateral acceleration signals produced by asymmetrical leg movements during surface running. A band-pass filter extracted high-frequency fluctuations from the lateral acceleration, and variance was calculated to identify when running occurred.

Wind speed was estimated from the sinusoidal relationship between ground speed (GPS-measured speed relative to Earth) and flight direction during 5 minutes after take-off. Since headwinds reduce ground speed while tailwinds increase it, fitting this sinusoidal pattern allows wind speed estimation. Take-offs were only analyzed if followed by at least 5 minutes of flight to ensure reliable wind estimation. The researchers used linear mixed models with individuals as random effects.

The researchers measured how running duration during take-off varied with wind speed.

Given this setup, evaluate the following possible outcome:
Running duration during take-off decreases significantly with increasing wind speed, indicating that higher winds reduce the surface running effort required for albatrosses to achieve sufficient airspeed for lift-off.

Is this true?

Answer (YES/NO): YES